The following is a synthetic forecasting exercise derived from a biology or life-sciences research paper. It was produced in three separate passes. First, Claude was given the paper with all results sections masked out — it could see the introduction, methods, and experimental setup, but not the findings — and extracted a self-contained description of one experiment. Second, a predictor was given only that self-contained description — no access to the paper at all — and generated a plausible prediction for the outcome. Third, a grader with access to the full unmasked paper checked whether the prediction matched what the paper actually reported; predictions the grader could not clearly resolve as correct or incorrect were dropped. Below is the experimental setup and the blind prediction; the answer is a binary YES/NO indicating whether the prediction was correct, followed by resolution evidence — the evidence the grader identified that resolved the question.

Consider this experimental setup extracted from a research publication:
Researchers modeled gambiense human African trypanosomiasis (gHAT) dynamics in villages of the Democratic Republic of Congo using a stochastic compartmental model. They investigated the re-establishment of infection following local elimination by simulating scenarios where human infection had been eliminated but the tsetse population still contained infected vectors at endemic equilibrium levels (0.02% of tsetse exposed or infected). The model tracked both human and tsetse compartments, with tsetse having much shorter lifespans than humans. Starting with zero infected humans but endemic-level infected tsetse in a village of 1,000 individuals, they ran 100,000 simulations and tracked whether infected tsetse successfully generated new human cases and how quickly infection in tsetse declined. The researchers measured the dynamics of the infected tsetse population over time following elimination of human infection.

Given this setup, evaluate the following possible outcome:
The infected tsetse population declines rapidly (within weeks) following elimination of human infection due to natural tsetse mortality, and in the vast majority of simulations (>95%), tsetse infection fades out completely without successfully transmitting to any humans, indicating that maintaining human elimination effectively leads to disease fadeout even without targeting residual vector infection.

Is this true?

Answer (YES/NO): NO